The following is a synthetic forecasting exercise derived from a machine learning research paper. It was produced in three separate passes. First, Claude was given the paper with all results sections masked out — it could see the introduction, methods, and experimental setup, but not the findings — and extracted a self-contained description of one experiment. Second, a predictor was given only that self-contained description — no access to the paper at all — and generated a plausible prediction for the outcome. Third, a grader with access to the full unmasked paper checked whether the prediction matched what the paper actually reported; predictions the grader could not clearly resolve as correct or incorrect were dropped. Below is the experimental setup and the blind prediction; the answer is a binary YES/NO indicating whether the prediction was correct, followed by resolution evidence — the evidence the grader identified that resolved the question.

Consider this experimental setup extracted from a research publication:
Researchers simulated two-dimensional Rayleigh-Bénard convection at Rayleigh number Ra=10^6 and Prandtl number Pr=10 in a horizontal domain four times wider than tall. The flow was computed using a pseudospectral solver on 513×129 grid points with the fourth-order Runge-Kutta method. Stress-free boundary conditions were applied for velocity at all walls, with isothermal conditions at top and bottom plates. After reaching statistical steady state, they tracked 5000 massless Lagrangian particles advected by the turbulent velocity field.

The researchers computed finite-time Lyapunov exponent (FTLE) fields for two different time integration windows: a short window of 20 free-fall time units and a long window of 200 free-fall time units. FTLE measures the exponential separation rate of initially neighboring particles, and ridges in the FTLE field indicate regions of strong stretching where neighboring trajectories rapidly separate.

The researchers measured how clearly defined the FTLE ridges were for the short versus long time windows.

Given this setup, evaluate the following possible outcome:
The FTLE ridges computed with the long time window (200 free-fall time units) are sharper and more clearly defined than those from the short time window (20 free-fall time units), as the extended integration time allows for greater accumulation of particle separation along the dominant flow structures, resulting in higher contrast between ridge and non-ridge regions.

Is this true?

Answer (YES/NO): NO